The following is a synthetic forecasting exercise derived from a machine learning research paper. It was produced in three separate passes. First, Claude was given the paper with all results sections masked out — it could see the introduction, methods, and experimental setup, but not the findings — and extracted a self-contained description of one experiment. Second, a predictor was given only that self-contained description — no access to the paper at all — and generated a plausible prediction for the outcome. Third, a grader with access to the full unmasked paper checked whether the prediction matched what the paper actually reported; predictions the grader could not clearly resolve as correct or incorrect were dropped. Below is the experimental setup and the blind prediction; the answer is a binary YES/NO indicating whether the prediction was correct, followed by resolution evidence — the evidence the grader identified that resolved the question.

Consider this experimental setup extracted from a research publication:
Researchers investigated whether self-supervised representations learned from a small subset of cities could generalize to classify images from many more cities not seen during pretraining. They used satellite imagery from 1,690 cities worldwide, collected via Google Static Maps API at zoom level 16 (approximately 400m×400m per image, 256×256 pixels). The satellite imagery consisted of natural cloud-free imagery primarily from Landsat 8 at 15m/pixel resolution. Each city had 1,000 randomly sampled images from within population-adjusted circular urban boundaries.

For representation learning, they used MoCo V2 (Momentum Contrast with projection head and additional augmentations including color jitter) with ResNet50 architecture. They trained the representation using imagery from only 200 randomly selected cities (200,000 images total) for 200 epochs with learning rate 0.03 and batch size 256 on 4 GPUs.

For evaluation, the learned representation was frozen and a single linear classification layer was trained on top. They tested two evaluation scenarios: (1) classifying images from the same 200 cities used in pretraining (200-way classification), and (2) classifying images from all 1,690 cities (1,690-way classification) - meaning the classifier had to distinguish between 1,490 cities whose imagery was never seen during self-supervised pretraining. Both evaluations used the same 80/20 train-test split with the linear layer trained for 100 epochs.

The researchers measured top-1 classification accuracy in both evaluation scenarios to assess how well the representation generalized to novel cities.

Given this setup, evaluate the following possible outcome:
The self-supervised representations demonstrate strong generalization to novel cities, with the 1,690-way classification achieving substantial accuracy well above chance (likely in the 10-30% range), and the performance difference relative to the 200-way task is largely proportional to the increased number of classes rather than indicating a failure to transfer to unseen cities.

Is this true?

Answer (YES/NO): NO